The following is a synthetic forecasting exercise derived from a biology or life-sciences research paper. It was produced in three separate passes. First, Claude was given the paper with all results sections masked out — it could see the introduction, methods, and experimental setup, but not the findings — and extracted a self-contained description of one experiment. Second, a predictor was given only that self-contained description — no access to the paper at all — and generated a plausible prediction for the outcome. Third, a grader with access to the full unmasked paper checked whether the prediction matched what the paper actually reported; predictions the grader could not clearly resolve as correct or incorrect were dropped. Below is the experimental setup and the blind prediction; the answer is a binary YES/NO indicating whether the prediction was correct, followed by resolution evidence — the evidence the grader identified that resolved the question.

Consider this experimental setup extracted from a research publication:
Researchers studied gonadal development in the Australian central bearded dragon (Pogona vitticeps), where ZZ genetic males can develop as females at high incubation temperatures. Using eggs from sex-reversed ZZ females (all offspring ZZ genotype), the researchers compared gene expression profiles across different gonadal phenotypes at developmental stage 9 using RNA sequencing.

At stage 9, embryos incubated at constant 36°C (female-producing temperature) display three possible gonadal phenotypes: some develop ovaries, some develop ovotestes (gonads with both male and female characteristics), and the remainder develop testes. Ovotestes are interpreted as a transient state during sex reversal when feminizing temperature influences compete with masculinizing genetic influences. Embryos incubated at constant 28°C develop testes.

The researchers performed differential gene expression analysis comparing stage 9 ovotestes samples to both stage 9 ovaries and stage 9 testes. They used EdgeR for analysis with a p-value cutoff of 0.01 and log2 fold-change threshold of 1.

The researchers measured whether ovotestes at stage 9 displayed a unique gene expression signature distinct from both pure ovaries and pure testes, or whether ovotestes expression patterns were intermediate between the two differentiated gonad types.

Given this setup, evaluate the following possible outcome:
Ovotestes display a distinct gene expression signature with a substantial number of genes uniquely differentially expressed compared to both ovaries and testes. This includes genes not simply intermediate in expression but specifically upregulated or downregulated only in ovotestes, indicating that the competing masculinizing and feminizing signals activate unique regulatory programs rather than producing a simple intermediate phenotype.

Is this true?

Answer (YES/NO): YES